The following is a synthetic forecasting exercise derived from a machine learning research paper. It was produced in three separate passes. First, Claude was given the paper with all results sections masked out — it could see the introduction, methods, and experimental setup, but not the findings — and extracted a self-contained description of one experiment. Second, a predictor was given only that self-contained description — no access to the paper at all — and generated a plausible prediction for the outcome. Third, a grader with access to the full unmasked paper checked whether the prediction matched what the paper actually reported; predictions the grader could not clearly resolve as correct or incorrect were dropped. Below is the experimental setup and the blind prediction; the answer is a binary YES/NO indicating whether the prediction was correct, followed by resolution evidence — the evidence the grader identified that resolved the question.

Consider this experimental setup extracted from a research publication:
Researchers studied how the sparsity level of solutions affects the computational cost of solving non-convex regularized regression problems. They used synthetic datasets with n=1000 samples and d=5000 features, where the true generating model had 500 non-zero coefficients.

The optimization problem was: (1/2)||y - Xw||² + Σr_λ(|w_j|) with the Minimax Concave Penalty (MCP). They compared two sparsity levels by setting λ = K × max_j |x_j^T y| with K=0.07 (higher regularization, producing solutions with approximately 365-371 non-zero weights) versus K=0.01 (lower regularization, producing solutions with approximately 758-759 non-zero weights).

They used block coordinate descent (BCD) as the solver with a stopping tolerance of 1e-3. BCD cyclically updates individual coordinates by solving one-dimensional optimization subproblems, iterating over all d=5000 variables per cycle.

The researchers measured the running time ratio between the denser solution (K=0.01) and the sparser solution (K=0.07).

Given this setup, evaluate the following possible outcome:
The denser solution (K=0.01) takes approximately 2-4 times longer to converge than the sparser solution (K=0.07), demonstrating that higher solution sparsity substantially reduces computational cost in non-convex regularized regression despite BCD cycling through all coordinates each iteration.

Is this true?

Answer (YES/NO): YES